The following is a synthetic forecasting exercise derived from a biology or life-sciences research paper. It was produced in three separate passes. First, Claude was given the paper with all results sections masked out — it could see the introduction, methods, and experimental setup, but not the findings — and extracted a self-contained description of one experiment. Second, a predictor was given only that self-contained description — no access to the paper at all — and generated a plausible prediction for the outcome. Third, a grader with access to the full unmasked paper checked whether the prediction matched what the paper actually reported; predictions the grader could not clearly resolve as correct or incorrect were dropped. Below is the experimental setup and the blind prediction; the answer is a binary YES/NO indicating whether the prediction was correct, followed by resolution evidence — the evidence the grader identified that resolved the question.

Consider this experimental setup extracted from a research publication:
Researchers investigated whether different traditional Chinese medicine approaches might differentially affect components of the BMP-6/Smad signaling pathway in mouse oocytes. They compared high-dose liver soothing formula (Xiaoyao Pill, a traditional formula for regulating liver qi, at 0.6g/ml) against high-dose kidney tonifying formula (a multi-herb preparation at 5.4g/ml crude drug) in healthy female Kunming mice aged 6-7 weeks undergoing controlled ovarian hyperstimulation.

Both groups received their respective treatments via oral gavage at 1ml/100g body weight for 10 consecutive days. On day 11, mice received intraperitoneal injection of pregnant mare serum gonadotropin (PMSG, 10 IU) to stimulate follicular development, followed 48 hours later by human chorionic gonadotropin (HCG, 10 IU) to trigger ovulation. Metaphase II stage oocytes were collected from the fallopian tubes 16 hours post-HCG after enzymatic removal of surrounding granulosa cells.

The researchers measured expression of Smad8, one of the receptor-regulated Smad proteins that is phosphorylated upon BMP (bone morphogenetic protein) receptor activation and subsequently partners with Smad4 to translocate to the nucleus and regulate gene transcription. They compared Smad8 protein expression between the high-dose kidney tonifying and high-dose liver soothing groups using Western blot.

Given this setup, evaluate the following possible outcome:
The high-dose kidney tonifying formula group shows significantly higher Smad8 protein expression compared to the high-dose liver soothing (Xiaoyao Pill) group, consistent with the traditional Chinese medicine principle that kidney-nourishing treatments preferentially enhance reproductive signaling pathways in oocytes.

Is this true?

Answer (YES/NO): NO